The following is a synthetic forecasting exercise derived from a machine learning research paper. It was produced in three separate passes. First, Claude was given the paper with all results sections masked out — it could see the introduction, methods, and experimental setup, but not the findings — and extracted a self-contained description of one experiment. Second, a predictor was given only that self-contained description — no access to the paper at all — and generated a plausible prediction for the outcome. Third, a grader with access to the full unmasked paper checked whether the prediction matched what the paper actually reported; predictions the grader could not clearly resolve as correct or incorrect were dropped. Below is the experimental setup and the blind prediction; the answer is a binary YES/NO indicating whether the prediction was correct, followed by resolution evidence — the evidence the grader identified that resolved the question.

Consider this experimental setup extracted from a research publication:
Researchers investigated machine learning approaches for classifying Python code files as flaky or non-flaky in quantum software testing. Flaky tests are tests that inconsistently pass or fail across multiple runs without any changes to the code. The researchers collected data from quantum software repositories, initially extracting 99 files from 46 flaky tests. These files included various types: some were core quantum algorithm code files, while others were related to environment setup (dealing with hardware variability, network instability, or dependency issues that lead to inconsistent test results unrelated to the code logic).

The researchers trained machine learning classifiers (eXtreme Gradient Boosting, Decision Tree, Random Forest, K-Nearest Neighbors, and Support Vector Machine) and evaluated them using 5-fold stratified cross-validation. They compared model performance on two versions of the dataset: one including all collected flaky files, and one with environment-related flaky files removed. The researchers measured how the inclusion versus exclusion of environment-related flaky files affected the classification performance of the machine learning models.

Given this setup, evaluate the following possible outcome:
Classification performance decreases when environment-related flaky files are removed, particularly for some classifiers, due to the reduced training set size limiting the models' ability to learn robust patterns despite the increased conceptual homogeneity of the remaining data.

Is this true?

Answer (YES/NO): NO